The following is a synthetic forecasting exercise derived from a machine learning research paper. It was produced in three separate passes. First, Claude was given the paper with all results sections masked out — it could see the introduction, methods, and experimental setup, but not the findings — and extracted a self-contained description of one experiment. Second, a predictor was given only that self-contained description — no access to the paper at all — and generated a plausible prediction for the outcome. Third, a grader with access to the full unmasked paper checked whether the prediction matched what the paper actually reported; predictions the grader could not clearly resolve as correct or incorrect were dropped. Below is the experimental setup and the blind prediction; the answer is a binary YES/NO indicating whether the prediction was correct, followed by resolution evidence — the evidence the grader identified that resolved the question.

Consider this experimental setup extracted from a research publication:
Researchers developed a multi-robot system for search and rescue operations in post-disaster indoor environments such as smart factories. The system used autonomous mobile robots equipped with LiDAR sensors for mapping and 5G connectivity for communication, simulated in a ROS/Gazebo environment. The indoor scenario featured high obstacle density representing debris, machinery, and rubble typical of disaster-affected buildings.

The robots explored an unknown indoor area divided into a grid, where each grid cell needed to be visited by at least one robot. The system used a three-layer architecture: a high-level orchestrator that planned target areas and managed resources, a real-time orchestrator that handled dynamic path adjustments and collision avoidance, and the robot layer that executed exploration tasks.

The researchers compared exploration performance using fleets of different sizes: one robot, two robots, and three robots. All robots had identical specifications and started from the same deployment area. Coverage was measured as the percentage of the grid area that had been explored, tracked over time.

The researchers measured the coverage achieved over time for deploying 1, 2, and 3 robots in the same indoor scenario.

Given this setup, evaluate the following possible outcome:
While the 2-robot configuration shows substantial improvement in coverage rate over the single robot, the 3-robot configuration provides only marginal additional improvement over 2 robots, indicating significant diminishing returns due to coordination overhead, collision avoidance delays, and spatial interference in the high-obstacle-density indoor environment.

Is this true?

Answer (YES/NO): NO